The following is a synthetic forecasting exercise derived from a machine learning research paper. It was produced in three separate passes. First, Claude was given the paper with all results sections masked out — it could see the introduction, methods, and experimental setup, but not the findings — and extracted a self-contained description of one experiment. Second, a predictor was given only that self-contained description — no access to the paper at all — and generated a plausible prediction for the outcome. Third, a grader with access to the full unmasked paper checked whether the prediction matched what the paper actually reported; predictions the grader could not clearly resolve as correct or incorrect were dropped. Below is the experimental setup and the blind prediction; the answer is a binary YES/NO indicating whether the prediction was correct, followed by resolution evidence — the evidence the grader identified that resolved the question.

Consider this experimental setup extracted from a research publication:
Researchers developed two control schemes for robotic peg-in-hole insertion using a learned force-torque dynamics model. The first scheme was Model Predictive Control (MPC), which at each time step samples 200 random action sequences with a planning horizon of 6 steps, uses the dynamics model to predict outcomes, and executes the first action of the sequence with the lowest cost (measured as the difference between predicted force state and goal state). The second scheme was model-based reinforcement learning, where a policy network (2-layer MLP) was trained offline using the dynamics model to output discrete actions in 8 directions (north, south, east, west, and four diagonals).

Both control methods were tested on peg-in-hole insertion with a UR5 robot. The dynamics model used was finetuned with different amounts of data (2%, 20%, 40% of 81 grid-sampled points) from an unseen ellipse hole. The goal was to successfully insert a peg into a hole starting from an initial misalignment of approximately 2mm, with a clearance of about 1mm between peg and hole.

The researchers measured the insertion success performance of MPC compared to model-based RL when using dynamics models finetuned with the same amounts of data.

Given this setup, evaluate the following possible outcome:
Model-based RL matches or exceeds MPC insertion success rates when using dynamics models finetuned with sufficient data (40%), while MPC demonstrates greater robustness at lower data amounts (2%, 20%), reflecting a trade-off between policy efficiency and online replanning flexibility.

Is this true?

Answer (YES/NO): NO